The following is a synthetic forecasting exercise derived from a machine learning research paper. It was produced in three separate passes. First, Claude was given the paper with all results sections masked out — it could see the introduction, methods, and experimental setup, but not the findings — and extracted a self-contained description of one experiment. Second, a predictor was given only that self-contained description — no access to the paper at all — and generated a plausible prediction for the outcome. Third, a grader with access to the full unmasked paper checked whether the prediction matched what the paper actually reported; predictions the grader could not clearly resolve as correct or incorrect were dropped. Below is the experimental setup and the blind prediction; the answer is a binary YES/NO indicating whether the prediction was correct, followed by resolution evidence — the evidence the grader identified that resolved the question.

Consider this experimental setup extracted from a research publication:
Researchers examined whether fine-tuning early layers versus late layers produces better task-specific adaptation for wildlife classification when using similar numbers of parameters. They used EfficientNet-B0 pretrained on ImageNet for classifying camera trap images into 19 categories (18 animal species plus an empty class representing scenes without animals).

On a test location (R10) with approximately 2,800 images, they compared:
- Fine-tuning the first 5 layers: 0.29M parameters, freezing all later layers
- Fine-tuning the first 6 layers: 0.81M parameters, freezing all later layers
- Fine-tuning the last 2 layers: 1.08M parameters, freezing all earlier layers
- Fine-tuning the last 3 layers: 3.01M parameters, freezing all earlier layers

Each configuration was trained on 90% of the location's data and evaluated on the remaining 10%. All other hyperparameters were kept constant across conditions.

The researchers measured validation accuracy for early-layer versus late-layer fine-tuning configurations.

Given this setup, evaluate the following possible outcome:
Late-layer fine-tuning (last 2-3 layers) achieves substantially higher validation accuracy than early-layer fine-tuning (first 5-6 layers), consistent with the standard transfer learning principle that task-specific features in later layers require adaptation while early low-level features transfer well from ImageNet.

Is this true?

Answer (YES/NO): NO